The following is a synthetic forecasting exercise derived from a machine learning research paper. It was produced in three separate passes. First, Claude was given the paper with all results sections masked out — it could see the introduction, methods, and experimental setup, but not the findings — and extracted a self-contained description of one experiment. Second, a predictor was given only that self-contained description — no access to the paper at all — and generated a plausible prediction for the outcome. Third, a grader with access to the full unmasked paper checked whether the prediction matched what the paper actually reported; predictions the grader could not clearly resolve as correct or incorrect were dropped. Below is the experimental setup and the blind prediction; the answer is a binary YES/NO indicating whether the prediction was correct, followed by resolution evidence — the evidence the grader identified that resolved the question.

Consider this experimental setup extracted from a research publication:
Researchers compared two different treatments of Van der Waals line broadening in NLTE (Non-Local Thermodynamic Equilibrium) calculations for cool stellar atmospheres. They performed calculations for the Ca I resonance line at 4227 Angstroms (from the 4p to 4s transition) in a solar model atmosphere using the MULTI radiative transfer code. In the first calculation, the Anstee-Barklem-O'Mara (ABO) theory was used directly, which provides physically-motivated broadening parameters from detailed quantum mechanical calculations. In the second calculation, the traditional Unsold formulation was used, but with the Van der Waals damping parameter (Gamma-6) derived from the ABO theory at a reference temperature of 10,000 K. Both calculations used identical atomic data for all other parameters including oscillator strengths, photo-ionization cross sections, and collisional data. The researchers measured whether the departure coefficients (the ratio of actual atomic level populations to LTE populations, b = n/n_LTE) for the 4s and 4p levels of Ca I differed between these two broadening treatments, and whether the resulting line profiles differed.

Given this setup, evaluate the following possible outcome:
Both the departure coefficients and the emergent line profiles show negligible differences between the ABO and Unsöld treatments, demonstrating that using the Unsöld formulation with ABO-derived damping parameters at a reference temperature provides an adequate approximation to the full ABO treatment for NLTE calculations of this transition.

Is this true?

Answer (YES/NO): NO